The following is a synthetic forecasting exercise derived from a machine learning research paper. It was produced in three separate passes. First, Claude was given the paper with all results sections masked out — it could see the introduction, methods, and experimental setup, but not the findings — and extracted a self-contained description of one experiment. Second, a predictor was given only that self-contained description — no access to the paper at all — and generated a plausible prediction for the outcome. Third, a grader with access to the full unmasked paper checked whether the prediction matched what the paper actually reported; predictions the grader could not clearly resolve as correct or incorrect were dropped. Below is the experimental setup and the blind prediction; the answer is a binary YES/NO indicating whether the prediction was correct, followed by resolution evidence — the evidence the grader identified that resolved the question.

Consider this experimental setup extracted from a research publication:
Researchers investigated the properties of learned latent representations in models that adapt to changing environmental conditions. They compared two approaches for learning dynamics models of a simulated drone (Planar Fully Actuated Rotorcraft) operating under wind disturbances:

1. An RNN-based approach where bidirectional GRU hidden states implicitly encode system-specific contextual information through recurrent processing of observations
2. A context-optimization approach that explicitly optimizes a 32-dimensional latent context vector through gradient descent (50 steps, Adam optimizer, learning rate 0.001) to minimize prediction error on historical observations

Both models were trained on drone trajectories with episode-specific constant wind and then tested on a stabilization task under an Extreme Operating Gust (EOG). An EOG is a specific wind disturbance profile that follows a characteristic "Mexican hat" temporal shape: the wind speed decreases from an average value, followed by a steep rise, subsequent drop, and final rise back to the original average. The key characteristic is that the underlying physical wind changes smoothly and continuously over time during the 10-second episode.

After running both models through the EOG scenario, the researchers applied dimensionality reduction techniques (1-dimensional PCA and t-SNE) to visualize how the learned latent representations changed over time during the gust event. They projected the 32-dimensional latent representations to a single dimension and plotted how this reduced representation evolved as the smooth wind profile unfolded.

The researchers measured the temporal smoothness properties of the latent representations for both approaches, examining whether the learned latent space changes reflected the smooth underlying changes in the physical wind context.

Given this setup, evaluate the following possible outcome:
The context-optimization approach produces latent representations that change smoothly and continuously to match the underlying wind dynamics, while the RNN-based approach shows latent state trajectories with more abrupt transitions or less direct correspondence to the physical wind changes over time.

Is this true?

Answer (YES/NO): YES